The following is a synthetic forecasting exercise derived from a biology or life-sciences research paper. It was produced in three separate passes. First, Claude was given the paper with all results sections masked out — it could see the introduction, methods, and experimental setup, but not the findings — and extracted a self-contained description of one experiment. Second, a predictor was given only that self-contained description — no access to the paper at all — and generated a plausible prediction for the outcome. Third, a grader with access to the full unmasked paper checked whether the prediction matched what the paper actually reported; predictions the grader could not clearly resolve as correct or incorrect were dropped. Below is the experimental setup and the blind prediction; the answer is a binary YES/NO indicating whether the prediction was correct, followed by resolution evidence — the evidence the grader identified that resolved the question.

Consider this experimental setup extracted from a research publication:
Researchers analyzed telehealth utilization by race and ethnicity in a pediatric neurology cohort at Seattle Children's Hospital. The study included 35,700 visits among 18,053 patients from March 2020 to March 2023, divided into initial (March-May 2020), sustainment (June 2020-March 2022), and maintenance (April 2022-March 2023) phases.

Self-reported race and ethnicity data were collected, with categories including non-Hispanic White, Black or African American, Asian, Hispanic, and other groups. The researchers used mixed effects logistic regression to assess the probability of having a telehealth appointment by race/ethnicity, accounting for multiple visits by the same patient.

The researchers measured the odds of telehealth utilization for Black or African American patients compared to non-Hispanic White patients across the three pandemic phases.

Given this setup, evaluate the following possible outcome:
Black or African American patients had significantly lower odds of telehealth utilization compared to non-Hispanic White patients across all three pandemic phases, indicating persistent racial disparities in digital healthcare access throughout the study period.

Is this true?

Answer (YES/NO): NO